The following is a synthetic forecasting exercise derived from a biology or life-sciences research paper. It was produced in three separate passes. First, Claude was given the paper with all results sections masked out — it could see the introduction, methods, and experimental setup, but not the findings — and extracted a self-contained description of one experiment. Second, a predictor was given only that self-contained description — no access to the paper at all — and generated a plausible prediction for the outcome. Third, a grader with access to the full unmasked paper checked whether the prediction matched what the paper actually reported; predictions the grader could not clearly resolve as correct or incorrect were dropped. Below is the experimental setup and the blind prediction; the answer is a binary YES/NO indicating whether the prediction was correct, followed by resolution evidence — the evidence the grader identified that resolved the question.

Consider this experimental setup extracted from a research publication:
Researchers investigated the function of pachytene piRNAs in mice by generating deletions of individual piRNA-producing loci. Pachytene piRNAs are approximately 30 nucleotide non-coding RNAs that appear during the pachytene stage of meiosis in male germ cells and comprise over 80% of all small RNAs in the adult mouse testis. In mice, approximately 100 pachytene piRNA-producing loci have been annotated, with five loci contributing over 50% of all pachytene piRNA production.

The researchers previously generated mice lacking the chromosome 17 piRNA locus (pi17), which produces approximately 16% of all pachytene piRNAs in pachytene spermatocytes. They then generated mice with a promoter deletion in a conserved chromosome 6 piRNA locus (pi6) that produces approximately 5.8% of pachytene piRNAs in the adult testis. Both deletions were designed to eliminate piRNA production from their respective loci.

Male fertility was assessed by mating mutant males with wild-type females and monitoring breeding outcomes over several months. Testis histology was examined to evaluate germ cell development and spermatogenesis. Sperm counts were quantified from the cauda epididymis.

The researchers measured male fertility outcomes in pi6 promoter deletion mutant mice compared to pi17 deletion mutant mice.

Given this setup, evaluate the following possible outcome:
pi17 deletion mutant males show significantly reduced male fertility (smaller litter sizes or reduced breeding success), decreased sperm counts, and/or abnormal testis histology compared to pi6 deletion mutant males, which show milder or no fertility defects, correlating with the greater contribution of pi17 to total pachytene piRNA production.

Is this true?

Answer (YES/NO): NO